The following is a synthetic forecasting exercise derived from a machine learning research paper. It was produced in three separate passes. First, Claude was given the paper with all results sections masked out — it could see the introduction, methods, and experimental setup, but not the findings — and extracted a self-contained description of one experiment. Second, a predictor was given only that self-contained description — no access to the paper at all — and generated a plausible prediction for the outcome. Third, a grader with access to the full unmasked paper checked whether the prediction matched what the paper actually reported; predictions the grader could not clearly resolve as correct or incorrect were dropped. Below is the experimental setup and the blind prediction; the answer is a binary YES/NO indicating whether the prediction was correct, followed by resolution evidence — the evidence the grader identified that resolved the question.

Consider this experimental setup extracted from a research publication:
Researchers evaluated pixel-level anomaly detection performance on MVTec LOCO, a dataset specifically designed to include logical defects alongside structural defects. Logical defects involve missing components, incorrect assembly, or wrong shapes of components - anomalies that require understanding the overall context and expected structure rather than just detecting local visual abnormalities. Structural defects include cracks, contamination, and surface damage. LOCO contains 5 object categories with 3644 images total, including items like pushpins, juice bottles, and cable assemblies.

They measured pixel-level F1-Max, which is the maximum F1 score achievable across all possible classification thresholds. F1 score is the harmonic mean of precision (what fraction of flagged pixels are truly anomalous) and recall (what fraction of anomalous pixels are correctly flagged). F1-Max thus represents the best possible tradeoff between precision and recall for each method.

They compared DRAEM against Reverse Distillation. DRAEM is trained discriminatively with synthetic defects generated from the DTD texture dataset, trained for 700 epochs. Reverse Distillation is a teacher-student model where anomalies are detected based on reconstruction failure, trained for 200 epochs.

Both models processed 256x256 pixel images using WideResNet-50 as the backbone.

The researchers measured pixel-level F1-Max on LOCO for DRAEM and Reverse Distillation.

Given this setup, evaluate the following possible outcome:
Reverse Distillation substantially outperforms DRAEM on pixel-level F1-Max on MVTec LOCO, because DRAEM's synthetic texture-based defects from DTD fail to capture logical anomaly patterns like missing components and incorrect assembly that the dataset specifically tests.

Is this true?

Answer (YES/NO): NO